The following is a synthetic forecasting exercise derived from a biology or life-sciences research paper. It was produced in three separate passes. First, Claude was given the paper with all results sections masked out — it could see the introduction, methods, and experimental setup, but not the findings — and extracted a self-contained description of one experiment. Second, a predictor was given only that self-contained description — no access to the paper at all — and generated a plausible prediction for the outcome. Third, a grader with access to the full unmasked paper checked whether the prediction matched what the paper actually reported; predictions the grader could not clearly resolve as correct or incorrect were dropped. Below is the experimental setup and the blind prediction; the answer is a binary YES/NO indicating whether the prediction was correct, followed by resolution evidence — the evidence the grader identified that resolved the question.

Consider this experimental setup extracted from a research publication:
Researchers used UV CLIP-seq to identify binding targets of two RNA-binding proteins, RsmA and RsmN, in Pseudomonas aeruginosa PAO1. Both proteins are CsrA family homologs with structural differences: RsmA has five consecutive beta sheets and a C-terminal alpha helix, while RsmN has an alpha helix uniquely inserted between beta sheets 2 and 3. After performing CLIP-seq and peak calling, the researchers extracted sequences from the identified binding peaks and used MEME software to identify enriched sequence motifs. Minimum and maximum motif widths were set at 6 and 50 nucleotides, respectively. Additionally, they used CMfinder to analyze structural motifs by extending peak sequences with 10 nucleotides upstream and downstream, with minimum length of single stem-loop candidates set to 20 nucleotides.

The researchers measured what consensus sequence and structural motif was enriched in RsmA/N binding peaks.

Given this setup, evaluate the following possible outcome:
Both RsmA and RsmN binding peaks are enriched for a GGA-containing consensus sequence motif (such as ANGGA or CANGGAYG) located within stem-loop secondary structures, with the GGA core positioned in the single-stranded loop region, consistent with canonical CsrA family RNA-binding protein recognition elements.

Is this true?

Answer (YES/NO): YES